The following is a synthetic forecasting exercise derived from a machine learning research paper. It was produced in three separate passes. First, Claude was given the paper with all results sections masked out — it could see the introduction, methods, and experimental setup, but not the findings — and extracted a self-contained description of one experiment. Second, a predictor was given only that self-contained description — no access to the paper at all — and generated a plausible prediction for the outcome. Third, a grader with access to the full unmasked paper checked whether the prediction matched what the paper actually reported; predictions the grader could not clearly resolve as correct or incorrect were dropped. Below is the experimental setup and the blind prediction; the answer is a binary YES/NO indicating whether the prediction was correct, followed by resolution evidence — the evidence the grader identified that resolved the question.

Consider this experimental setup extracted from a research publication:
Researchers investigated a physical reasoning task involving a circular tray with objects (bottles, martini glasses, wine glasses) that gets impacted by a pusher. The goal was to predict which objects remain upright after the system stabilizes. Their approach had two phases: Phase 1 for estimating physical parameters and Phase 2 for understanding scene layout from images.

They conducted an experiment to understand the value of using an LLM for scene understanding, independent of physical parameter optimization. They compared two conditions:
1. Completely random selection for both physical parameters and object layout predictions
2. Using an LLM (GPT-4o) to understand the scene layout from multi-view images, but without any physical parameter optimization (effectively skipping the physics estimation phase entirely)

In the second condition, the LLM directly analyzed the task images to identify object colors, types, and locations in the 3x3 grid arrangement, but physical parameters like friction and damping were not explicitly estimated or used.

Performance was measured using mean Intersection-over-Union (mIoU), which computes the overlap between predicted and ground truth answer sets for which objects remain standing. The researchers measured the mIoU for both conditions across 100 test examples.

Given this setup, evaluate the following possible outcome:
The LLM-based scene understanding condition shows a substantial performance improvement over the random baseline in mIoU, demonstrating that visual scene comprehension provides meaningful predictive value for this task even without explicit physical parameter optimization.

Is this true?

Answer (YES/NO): NO